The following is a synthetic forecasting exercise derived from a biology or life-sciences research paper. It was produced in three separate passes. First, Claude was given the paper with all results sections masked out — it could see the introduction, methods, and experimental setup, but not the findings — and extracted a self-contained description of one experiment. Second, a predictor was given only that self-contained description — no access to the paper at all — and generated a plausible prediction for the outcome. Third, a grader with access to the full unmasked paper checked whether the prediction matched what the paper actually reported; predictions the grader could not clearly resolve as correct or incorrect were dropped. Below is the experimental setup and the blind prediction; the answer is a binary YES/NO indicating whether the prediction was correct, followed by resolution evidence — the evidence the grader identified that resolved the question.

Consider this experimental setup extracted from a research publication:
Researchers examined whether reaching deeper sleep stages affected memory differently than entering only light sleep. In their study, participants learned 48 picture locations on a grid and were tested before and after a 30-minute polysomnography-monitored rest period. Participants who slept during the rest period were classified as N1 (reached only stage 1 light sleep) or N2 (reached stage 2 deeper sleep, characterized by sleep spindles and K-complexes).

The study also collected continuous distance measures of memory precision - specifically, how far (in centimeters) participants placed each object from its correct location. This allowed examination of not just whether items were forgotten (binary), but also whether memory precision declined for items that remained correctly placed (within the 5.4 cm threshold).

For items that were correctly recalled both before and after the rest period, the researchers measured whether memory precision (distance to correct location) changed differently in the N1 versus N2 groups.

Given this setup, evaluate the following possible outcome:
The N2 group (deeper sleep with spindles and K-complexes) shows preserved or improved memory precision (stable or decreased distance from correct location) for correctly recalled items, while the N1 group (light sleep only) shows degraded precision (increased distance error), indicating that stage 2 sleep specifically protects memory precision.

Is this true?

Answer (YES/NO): NO